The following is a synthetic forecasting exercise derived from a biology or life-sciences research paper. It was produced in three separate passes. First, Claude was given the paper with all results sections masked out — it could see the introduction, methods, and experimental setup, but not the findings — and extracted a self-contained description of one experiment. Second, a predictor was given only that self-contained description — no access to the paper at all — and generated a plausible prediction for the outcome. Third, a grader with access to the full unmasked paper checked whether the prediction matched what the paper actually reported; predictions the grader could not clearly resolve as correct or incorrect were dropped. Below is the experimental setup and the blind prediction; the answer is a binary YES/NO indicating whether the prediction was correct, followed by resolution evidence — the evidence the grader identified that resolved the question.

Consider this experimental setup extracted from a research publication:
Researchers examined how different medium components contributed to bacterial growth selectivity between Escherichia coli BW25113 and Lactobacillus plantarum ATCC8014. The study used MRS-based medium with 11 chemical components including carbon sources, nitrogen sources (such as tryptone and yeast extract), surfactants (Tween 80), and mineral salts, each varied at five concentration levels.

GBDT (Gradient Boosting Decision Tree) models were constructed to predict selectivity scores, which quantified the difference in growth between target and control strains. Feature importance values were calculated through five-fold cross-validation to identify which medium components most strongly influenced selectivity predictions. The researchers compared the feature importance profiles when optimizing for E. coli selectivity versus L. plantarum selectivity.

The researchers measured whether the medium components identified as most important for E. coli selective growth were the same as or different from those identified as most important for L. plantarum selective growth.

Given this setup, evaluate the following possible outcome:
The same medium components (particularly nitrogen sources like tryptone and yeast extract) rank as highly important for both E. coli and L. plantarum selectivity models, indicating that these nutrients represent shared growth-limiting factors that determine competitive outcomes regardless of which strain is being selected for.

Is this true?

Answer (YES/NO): NO